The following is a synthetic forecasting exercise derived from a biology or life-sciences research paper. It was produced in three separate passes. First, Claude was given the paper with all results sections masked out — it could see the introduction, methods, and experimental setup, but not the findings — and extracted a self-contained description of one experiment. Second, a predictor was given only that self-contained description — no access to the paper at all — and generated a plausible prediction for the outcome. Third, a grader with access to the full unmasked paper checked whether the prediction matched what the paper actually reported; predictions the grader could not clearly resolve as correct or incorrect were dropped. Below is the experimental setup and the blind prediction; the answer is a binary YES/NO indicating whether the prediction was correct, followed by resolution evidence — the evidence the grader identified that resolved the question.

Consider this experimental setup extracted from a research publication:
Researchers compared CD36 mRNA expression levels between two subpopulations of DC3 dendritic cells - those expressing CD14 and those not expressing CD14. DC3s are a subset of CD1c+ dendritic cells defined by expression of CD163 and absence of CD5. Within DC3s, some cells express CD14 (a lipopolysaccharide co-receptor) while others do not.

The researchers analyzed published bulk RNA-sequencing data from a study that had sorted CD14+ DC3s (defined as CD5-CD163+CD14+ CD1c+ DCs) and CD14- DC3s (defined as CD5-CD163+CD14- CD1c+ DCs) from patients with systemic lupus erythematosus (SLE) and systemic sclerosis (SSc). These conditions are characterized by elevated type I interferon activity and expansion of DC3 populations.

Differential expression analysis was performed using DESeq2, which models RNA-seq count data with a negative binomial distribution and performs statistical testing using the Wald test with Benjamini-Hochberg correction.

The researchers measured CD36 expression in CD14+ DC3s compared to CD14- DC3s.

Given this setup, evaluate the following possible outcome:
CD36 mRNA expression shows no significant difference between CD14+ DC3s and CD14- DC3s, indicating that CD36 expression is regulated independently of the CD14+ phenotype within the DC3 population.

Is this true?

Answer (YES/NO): YES